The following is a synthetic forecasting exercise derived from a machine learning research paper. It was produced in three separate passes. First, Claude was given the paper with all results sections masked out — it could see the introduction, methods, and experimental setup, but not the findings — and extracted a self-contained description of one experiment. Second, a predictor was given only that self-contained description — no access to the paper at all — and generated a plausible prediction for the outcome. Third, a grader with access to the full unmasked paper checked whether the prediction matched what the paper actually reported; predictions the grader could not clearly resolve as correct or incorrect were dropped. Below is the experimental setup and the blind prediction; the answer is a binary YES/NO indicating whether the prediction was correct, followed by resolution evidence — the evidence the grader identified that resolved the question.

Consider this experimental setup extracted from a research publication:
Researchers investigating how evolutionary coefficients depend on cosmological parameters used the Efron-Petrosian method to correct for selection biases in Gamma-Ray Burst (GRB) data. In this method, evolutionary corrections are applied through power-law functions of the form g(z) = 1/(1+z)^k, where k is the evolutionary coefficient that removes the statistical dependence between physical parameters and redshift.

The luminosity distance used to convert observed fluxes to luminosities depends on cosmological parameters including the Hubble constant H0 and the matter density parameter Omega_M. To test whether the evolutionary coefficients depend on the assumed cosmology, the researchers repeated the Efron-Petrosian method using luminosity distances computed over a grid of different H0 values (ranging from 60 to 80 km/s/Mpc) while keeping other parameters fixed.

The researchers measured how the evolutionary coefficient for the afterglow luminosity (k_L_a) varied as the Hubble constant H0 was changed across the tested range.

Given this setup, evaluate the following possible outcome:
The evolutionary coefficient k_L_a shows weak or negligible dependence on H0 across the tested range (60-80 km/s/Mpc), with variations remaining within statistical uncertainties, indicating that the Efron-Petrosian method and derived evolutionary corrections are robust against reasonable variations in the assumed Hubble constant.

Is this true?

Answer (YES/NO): YES